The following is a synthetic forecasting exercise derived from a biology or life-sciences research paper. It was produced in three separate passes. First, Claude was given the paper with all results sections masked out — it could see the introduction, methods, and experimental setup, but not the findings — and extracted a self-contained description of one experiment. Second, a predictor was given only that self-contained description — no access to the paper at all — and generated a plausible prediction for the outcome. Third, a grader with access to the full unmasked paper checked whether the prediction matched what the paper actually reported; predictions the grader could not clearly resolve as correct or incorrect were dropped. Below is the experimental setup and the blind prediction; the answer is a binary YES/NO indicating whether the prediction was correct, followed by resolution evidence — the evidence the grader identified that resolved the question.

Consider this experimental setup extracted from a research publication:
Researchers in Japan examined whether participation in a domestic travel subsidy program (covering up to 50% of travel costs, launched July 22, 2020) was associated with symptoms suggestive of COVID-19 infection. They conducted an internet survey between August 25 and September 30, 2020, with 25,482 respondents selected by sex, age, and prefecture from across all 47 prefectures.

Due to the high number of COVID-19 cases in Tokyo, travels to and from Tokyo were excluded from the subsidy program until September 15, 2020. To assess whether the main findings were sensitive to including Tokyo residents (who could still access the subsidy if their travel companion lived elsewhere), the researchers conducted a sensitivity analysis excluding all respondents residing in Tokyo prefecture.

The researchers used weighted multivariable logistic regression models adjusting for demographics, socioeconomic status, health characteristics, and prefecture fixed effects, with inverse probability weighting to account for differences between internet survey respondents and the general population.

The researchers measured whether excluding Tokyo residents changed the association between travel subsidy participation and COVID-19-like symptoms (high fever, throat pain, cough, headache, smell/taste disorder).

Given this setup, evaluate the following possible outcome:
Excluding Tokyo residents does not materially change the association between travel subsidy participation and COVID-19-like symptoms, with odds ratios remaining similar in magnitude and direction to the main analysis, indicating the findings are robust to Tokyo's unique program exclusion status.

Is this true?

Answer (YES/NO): YES